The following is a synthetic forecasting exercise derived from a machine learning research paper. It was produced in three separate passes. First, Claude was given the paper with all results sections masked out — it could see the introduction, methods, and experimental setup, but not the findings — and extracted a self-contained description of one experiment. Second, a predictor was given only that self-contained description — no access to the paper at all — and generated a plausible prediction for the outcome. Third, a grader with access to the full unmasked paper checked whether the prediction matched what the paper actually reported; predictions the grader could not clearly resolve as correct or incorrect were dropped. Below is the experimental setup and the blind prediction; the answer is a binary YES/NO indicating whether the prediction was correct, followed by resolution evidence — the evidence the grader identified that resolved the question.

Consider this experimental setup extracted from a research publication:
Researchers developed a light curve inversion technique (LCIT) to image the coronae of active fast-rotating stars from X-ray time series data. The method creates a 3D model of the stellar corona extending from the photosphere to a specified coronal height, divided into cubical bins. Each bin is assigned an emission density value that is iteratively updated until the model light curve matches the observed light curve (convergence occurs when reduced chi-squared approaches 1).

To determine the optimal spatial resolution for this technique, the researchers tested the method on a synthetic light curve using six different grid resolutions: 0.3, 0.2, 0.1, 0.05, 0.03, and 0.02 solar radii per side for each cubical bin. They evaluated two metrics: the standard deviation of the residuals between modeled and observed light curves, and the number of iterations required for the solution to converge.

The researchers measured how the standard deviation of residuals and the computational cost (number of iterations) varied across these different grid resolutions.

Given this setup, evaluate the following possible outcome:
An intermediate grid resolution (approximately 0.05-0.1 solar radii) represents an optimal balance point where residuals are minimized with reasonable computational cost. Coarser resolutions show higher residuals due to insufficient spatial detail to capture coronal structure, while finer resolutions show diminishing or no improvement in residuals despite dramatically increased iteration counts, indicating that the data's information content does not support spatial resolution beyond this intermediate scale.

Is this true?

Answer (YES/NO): NO